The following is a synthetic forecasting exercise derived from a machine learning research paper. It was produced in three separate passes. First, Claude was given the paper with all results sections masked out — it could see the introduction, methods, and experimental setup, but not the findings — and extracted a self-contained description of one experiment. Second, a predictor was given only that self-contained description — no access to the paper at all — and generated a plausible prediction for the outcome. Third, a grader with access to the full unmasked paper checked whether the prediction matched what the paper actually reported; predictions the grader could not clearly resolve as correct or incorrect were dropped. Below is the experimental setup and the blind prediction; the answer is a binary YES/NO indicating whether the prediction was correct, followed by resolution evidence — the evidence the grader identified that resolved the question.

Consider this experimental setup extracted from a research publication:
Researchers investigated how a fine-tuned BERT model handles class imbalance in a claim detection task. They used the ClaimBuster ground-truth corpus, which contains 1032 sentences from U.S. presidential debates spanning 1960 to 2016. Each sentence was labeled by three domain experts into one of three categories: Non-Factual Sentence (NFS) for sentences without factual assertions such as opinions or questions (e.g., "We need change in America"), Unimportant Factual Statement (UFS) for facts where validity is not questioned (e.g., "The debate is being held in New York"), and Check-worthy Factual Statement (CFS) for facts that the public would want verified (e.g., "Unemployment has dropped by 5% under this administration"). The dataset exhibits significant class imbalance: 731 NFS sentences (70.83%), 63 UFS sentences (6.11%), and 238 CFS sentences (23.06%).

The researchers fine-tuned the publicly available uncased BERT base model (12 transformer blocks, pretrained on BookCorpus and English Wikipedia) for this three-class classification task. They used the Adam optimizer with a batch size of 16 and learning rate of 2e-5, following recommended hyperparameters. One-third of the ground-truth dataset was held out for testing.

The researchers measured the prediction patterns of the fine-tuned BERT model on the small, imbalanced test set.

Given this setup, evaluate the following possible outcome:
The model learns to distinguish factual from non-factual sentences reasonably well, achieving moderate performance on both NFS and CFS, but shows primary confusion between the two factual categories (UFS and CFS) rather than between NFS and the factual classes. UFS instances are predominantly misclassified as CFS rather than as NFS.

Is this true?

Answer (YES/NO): NO